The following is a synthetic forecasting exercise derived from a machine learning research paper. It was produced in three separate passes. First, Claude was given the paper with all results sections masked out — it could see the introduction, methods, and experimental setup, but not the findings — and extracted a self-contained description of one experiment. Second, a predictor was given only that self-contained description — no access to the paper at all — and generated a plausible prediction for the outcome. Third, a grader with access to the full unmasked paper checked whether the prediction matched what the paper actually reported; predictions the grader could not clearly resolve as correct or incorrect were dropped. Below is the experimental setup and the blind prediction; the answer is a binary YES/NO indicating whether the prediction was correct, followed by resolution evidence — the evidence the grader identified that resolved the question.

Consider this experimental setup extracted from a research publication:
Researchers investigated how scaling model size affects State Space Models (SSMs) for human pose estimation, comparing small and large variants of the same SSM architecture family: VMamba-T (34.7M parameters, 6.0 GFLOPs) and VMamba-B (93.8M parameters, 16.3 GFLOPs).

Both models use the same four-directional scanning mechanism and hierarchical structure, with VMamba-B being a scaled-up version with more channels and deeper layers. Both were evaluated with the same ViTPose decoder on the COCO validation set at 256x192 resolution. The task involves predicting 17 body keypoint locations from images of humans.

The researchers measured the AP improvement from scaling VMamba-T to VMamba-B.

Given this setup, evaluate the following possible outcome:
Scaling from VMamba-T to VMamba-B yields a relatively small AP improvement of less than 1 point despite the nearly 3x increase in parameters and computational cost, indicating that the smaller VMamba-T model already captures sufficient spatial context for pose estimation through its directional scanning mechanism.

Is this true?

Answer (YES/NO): YES